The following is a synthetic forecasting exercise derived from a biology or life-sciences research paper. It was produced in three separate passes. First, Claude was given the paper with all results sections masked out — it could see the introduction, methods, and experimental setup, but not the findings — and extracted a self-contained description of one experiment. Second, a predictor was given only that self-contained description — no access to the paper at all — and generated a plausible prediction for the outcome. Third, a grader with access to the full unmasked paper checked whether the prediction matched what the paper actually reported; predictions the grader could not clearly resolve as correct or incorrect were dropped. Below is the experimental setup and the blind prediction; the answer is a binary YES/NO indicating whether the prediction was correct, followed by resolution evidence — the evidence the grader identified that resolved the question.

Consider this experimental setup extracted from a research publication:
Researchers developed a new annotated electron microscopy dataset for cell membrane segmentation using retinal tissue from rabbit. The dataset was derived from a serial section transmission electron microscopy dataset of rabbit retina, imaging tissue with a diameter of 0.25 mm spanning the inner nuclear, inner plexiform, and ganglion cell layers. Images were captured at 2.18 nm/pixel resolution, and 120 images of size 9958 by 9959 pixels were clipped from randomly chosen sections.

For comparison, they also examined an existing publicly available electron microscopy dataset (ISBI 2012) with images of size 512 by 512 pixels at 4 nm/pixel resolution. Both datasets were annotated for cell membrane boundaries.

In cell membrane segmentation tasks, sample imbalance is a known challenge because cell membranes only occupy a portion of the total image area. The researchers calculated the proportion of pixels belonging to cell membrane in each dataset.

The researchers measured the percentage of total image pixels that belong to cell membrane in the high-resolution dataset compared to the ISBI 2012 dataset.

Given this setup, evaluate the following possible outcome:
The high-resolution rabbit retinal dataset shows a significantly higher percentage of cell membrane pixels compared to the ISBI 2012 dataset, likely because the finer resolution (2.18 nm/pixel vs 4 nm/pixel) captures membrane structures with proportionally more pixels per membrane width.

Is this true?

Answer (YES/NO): NO